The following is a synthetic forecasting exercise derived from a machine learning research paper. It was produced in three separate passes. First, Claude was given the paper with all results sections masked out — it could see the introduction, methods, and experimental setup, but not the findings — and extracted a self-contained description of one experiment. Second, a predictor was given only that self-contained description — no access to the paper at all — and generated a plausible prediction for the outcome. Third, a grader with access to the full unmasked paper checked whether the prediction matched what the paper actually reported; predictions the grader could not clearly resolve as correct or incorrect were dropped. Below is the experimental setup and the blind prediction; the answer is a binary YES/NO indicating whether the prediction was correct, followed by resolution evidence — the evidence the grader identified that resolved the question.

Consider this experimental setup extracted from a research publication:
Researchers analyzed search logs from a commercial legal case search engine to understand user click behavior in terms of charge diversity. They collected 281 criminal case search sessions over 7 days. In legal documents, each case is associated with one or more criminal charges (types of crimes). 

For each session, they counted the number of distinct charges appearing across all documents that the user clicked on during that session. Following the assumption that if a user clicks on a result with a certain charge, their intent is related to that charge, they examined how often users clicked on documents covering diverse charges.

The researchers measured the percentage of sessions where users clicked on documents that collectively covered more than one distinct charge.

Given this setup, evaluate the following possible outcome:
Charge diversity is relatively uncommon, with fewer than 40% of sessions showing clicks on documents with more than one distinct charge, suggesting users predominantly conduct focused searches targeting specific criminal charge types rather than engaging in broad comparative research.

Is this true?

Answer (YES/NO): NO